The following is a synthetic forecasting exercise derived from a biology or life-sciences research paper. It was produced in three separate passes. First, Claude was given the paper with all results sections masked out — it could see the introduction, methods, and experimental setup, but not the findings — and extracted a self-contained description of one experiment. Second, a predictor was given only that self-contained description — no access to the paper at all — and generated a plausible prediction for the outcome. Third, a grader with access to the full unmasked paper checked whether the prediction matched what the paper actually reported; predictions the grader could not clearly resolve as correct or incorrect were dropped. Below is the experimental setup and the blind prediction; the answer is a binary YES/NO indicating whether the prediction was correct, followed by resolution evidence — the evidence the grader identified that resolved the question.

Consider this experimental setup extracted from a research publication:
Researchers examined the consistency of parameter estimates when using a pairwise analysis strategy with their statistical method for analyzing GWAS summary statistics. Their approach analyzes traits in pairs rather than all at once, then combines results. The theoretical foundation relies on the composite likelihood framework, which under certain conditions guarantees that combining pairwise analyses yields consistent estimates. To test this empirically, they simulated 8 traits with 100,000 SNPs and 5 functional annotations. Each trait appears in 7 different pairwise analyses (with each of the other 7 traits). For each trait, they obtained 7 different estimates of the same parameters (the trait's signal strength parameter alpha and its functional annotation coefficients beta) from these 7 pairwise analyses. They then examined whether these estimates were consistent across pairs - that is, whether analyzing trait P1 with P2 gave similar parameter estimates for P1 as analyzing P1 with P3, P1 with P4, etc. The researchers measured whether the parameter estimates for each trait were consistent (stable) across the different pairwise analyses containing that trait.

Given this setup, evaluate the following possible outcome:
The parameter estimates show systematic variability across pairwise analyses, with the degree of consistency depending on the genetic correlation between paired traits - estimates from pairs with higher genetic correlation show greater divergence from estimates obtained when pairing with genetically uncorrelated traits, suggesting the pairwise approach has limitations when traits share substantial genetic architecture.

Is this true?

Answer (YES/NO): NO